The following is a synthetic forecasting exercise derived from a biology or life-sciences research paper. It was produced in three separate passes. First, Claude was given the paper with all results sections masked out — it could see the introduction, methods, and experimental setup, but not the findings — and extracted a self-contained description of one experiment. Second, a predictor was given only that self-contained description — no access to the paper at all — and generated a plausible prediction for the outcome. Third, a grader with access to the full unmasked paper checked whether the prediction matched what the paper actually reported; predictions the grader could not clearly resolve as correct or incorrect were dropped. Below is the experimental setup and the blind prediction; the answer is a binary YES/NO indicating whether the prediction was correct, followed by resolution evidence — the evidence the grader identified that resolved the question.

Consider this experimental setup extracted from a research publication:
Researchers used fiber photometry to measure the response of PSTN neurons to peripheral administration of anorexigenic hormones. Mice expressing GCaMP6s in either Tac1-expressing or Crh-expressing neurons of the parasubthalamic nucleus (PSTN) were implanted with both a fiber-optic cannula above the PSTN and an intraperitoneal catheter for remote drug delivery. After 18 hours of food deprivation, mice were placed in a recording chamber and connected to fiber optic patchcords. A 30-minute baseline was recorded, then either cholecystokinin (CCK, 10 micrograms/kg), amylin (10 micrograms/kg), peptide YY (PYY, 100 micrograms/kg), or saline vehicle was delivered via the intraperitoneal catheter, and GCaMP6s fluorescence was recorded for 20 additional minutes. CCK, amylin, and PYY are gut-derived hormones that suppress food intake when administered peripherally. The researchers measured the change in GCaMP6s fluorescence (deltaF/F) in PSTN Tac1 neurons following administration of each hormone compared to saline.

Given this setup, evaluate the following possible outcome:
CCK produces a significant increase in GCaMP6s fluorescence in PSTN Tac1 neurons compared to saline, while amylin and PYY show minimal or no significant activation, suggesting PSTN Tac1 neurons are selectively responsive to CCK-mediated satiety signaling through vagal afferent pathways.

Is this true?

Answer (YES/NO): NO